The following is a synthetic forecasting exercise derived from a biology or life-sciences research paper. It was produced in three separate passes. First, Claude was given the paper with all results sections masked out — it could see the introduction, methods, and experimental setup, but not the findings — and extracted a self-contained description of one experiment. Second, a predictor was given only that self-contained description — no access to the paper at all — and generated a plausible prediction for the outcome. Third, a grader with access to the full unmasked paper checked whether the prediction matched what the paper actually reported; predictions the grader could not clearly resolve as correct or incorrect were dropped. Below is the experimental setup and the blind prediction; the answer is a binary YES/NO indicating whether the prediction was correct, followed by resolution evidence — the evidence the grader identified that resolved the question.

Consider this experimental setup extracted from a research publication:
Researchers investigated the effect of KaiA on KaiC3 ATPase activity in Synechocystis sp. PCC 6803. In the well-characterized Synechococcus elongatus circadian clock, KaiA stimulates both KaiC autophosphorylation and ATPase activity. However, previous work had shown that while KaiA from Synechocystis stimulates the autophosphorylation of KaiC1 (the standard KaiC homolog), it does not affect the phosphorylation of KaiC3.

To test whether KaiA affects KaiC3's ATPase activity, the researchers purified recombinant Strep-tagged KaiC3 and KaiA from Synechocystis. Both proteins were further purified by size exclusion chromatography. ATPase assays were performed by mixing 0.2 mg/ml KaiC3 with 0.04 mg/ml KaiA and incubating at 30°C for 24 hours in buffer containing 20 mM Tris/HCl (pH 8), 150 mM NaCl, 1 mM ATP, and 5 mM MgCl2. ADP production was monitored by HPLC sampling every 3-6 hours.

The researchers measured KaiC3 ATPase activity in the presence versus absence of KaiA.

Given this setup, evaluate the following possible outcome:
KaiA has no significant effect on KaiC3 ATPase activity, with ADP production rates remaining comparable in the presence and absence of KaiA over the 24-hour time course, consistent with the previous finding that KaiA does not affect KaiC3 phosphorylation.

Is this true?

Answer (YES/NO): YES